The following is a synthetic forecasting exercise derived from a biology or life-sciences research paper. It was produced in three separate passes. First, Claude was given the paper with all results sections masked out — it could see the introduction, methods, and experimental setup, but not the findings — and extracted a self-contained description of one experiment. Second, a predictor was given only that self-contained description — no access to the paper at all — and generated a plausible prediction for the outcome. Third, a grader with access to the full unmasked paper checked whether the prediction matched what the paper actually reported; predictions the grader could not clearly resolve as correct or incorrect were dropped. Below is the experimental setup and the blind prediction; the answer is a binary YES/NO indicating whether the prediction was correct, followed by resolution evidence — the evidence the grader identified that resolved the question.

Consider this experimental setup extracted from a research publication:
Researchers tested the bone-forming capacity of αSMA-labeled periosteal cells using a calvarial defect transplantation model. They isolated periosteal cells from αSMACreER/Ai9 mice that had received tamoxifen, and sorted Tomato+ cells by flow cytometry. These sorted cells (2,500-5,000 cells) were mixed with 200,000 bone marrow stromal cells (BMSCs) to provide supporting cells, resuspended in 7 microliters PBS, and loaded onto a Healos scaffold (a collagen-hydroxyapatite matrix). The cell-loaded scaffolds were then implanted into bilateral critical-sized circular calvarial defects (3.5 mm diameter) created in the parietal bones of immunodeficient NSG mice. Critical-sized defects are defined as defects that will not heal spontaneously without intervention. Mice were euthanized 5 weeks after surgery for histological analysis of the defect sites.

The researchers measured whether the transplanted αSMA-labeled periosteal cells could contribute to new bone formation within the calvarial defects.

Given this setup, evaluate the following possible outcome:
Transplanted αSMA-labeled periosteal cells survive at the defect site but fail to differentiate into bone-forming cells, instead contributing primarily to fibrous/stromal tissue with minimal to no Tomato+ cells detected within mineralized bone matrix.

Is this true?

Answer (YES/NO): NO